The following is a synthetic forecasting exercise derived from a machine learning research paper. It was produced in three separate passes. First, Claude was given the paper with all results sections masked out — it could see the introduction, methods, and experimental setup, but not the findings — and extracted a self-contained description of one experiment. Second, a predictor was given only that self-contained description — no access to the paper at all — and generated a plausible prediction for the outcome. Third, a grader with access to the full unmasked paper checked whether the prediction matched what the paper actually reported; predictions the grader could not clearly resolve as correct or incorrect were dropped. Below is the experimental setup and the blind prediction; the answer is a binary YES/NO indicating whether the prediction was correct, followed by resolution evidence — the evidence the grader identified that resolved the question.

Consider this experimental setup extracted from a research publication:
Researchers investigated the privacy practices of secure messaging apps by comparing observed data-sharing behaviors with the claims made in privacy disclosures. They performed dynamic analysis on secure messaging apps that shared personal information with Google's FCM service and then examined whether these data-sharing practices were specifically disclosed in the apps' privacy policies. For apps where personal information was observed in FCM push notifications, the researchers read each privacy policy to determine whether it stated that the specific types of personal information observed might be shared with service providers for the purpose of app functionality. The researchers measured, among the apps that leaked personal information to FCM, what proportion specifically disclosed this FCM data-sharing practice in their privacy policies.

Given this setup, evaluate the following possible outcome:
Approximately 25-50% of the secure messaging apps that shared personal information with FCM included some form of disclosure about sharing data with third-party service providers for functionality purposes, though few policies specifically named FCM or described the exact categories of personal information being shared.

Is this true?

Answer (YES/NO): NO